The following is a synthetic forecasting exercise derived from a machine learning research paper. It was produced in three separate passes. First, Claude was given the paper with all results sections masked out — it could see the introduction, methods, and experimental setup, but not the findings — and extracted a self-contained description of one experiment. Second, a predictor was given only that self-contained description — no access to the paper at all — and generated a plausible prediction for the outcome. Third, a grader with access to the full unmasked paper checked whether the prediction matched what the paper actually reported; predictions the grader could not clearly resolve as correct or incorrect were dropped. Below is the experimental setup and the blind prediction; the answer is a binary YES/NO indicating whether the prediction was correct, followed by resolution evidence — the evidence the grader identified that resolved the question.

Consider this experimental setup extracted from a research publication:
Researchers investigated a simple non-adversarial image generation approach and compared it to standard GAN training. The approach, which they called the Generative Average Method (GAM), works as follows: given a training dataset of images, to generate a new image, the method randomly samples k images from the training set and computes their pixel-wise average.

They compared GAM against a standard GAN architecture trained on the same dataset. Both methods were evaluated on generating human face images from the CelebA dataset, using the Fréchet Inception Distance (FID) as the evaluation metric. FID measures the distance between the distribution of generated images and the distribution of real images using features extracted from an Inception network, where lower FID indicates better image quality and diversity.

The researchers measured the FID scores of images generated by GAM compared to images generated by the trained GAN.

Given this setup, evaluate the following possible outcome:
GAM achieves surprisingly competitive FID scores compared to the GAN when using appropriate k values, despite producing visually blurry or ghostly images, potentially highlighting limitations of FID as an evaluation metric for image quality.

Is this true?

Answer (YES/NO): NO